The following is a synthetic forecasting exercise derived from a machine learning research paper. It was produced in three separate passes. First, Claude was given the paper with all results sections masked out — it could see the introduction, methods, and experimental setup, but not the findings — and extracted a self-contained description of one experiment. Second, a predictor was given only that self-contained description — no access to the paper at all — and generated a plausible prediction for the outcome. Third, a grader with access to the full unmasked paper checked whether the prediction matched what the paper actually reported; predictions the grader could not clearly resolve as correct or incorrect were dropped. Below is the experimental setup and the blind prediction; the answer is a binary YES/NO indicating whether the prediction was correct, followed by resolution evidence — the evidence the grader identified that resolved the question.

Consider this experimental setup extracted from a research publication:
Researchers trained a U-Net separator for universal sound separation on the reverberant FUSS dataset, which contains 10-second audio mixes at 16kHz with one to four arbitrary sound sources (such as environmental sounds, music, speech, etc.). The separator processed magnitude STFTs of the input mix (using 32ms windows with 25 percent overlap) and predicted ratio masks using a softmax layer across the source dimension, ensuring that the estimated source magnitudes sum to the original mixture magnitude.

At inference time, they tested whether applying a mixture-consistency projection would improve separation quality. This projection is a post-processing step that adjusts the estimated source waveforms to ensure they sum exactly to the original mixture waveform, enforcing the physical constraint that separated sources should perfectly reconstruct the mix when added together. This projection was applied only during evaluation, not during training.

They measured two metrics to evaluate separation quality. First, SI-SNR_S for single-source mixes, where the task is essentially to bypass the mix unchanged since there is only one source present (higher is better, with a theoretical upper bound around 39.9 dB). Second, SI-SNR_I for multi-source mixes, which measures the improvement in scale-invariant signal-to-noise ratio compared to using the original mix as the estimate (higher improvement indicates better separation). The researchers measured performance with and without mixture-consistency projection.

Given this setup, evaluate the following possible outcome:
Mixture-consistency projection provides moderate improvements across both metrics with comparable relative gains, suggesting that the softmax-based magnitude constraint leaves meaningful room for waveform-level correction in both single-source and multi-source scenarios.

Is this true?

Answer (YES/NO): NO